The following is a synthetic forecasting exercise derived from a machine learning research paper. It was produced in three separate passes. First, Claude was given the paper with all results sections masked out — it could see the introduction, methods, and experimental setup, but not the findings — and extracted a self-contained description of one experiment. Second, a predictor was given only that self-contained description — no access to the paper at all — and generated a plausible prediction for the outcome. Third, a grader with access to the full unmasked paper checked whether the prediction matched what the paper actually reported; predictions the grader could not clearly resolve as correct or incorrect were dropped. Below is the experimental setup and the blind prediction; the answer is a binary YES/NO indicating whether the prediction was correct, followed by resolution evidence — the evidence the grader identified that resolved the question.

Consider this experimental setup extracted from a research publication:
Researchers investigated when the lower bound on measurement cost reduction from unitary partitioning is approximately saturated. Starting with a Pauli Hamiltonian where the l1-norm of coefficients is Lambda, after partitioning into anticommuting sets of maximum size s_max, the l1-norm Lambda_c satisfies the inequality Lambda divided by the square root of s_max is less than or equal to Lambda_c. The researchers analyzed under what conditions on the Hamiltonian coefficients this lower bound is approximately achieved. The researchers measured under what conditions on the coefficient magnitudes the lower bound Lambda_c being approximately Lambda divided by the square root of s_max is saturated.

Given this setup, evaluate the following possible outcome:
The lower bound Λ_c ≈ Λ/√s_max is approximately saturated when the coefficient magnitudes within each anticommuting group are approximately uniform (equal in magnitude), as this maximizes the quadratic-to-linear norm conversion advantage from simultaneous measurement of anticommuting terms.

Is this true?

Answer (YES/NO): YES